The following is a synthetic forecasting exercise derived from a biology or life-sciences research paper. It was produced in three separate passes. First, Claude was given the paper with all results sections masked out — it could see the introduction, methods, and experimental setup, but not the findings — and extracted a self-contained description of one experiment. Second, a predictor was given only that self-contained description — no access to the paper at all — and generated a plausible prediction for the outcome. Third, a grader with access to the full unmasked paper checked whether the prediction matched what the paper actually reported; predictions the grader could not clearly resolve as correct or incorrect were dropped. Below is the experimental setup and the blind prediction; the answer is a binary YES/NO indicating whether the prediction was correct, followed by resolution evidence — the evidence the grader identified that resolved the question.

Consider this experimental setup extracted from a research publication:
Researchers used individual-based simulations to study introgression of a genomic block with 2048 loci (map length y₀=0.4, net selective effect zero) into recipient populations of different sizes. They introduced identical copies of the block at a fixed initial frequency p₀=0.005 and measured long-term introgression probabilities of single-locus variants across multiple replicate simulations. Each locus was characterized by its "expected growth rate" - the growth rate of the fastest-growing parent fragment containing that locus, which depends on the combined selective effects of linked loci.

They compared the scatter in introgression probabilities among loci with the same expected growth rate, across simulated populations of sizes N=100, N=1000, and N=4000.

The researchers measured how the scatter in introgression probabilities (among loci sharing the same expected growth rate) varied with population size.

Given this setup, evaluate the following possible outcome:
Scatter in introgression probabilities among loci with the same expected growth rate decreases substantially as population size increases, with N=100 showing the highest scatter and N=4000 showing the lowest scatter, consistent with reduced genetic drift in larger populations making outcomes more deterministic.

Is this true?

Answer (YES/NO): NO